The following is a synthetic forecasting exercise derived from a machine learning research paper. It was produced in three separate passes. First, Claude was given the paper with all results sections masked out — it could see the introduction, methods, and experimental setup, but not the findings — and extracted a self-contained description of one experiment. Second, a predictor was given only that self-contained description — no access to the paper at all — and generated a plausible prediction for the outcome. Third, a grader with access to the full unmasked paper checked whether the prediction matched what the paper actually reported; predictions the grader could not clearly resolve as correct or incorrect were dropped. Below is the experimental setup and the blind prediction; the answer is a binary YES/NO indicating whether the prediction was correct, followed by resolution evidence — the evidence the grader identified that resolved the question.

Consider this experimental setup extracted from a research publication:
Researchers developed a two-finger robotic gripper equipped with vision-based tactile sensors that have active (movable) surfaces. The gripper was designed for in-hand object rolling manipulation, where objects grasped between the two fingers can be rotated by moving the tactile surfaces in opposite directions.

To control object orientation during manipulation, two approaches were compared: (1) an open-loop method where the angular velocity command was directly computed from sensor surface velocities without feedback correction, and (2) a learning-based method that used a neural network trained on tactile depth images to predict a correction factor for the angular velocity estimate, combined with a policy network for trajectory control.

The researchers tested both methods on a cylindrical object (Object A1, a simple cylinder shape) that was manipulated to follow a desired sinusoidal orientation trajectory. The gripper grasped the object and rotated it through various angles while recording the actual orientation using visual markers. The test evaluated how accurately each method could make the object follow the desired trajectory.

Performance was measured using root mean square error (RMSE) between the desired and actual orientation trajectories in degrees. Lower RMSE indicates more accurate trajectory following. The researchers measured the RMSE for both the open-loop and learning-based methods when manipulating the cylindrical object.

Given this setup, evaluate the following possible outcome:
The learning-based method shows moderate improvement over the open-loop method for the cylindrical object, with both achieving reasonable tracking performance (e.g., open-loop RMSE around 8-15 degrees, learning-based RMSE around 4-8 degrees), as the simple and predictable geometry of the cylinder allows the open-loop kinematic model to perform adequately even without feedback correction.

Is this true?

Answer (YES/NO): NO